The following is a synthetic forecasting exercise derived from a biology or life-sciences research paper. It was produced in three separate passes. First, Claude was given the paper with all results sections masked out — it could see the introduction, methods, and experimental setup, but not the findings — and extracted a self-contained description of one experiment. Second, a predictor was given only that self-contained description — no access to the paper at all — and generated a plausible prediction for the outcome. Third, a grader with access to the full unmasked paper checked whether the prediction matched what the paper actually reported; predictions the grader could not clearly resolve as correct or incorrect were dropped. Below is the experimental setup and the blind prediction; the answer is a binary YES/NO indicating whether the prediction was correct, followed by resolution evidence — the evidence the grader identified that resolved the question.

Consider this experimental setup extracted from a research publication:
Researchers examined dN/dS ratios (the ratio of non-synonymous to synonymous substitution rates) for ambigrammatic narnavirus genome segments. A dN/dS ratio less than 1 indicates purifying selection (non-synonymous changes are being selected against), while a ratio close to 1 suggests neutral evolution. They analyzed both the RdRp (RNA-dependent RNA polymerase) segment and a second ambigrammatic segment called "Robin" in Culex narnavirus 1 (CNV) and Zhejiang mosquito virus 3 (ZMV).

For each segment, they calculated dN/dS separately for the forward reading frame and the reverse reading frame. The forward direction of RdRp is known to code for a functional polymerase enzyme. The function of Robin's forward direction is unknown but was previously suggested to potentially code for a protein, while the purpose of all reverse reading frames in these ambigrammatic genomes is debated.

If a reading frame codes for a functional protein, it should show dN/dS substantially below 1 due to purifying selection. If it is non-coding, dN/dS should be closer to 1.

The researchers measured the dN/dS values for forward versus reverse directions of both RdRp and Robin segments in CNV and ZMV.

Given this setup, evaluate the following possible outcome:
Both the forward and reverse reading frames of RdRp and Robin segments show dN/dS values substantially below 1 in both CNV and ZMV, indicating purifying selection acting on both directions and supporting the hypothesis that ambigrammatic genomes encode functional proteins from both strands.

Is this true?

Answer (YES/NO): NO